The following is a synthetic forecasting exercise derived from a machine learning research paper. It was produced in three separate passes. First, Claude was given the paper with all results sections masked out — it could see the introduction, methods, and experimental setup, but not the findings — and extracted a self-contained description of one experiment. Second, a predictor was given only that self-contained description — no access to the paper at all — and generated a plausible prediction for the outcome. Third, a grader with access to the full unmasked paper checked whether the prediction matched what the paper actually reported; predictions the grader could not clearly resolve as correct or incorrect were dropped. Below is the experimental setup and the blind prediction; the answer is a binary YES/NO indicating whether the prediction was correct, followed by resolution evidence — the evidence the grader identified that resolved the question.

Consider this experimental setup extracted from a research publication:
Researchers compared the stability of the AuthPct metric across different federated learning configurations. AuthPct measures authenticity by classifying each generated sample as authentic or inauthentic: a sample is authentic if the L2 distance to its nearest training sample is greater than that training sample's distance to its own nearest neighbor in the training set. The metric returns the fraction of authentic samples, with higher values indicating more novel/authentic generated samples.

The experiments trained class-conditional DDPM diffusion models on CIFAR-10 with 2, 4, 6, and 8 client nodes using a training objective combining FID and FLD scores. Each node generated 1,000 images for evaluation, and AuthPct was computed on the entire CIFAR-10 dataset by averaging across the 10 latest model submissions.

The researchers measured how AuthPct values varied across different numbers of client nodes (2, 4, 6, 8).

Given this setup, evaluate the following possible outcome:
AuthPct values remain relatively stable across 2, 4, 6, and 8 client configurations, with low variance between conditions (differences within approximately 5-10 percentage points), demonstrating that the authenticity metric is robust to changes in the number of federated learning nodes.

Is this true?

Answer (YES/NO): YES